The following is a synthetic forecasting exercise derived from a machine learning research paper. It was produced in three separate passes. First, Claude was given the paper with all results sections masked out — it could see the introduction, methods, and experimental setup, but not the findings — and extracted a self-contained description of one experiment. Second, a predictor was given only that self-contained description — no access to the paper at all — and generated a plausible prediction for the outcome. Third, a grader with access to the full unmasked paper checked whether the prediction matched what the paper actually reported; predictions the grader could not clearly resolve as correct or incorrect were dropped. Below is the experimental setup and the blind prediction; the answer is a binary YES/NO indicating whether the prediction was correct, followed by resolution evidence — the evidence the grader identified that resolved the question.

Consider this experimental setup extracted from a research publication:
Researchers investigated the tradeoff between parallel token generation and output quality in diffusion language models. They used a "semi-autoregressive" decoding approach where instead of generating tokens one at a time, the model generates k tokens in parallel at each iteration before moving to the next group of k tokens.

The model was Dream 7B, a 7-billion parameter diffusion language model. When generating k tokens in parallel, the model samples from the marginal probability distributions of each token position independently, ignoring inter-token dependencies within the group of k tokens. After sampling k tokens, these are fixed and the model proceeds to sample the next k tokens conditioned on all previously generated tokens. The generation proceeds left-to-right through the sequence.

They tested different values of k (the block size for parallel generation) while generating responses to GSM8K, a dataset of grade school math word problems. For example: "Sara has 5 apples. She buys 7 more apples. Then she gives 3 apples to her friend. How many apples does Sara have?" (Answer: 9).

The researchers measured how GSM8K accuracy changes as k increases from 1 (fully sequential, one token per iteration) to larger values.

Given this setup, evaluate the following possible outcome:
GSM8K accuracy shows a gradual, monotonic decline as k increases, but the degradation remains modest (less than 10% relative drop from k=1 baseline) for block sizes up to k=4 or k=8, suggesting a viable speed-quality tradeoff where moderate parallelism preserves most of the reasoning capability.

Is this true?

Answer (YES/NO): NO